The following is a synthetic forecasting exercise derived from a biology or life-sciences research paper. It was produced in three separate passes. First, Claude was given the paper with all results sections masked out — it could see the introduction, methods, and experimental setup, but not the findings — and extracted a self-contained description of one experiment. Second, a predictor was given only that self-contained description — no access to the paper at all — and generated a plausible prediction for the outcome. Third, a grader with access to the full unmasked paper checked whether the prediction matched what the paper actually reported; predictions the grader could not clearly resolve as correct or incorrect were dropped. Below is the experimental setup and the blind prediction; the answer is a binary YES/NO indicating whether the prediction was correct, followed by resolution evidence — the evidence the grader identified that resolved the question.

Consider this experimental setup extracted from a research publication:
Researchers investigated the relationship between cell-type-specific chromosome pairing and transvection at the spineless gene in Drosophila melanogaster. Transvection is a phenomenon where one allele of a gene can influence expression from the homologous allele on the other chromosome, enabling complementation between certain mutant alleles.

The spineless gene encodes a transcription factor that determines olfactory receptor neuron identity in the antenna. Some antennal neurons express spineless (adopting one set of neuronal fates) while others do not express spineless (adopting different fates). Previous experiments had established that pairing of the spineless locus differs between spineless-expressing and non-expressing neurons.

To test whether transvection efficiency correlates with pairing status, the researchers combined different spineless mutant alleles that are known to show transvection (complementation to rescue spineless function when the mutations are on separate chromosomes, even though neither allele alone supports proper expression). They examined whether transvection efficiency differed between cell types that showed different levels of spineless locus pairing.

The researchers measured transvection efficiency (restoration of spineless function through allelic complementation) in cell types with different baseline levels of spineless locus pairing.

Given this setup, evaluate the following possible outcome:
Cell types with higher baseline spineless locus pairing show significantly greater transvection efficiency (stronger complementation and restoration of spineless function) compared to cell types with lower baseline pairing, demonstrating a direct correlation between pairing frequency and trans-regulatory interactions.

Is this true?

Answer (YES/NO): YES